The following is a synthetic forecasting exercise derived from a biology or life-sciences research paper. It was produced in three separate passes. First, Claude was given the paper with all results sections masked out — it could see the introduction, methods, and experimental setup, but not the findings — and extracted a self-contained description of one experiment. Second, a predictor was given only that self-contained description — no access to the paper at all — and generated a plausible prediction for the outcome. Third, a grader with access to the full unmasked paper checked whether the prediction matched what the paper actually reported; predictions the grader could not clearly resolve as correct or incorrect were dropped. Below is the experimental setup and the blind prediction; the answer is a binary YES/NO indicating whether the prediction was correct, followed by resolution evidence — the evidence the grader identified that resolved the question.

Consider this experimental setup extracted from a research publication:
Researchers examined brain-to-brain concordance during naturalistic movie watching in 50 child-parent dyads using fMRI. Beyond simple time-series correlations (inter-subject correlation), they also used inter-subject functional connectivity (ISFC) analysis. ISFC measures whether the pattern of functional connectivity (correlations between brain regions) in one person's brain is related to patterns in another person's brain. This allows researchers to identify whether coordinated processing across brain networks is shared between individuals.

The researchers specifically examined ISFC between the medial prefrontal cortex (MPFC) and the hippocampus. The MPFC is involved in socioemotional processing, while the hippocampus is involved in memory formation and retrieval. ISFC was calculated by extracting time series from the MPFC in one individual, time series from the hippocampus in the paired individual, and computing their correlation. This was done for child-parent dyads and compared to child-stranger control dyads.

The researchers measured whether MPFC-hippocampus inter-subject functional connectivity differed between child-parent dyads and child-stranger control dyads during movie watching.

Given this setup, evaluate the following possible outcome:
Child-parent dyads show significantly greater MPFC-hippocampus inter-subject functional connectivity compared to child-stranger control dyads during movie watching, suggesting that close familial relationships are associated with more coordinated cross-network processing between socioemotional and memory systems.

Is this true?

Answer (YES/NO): YES